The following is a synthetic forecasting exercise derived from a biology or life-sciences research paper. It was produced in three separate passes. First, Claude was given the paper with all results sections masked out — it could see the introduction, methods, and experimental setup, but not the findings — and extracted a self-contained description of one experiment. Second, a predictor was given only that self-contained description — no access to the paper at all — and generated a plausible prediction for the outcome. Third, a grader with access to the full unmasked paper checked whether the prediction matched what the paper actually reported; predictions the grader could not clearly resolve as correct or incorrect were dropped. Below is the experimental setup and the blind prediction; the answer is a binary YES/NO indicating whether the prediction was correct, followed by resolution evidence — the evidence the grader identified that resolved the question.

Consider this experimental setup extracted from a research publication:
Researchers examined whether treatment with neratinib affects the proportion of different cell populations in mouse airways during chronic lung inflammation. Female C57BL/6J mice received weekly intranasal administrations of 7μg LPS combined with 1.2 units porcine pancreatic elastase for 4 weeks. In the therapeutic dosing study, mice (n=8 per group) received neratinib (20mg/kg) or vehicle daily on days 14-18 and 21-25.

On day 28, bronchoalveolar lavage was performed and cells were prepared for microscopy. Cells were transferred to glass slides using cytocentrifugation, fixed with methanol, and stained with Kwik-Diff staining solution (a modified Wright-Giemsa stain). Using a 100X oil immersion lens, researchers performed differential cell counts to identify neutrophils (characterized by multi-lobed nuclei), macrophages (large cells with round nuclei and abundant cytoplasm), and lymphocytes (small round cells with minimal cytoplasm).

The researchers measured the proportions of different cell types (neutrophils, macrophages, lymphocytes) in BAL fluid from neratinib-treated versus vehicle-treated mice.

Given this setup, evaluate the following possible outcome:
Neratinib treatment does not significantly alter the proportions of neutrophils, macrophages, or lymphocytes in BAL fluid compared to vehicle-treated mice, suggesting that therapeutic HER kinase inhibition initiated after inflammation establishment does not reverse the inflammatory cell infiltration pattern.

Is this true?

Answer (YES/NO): YES